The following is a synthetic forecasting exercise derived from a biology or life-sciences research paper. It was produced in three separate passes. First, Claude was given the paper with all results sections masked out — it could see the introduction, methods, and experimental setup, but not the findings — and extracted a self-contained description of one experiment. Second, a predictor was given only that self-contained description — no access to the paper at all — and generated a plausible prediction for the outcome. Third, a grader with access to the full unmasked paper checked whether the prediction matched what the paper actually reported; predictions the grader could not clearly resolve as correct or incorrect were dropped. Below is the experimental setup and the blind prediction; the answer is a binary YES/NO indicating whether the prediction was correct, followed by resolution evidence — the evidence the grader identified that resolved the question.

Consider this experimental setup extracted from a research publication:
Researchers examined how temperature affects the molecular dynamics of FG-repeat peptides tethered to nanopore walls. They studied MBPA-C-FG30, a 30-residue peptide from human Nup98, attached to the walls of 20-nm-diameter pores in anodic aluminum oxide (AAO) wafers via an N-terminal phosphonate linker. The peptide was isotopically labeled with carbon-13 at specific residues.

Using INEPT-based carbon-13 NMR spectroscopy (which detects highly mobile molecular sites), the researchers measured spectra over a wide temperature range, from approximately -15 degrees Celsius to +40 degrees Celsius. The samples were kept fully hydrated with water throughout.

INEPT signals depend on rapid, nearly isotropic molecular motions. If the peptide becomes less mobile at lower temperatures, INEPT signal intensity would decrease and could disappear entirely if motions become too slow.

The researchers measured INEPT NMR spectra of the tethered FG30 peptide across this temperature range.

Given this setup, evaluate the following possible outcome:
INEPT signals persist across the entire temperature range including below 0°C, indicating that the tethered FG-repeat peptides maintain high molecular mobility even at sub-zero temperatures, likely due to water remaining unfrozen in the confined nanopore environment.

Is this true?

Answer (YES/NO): YES